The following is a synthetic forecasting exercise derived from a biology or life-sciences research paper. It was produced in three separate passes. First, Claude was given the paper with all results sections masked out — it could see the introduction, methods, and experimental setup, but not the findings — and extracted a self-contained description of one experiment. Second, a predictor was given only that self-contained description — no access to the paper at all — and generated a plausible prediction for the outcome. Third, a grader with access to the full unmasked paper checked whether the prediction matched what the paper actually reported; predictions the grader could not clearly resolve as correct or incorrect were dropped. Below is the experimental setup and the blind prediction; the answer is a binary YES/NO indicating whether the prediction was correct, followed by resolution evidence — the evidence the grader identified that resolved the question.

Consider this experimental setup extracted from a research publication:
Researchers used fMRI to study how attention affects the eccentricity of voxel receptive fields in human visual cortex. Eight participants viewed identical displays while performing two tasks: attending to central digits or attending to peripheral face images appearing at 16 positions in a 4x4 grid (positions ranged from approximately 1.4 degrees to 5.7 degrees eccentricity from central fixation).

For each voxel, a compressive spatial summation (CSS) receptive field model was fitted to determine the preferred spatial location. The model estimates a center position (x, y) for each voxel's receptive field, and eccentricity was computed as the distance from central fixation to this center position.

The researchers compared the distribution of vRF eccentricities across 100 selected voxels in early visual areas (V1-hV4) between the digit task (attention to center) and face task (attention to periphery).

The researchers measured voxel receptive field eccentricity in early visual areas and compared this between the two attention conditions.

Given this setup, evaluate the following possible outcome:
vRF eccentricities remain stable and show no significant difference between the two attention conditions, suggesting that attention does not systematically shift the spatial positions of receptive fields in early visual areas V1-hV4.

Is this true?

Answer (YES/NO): NO